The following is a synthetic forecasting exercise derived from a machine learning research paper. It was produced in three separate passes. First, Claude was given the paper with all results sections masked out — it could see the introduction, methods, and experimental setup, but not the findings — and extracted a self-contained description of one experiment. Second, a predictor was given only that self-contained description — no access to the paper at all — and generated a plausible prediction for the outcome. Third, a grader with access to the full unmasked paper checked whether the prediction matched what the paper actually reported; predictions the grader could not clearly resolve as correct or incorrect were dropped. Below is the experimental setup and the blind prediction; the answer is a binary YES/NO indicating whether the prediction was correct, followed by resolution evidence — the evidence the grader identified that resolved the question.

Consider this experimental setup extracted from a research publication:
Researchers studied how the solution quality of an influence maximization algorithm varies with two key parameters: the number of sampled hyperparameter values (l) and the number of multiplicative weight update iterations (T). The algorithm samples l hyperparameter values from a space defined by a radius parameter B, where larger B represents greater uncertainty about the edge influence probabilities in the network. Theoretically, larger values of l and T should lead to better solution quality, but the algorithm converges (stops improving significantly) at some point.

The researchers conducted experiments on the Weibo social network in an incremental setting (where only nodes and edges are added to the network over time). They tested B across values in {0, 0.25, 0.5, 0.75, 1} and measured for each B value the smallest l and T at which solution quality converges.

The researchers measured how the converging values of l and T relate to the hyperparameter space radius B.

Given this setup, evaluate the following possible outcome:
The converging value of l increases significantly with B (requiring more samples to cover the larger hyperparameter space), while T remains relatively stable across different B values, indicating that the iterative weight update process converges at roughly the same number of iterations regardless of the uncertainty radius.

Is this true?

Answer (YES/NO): NO